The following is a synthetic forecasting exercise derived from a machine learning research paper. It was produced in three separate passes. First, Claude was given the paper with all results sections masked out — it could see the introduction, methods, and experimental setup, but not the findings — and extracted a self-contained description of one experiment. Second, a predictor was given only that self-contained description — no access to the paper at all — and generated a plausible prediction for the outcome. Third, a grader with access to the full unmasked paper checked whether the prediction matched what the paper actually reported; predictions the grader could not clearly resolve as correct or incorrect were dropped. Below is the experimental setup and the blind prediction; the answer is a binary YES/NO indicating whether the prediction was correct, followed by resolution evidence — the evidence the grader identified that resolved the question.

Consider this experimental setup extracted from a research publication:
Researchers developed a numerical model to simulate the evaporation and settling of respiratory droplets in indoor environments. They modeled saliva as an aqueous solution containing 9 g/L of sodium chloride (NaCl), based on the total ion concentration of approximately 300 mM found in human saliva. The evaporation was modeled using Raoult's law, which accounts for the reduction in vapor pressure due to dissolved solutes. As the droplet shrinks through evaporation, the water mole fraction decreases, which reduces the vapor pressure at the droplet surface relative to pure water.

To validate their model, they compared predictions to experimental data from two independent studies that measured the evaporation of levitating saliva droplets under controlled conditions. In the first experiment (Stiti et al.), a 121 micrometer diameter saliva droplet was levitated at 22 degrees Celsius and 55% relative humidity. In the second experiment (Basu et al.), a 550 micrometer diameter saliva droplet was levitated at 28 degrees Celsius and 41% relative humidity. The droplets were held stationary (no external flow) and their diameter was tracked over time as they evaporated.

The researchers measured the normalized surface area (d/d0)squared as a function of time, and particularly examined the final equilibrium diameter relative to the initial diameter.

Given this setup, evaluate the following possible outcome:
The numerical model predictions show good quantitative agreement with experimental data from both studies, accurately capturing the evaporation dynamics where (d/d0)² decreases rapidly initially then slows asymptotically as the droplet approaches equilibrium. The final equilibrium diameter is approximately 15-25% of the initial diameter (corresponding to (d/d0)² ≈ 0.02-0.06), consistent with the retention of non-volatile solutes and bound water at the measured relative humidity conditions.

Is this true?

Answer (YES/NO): NO